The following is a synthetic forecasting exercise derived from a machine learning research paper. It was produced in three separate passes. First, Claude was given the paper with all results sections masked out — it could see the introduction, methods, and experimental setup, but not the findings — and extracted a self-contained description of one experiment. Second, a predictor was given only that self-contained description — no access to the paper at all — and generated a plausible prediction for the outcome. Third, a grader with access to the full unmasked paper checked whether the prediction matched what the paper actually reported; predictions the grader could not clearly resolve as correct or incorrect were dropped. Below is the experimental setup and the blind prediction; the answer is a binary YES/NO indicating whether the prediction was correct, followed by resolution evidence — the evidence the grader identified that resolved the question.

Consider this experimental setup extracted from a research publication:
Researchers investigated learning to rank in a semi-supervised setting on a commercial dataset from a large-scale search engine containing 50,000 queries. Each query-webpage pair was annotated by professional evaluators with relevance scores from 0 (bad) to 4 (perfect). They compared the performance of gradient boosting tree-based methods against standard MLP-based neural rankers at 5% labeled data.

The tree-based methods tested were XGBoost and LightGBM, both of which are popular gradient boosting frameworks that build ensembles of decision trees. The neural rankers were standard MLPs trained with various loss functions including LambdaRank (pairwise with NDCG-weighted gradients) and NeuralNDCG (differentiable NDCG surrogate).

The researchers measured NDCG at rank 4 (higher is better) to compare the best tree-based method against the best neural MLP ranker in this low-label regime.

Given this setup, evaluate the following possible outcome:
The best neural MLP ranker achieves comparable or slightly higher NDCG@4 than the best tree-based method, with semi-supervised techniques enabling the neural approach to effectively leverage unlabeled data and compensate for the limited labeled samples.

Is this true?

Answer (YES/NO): NO